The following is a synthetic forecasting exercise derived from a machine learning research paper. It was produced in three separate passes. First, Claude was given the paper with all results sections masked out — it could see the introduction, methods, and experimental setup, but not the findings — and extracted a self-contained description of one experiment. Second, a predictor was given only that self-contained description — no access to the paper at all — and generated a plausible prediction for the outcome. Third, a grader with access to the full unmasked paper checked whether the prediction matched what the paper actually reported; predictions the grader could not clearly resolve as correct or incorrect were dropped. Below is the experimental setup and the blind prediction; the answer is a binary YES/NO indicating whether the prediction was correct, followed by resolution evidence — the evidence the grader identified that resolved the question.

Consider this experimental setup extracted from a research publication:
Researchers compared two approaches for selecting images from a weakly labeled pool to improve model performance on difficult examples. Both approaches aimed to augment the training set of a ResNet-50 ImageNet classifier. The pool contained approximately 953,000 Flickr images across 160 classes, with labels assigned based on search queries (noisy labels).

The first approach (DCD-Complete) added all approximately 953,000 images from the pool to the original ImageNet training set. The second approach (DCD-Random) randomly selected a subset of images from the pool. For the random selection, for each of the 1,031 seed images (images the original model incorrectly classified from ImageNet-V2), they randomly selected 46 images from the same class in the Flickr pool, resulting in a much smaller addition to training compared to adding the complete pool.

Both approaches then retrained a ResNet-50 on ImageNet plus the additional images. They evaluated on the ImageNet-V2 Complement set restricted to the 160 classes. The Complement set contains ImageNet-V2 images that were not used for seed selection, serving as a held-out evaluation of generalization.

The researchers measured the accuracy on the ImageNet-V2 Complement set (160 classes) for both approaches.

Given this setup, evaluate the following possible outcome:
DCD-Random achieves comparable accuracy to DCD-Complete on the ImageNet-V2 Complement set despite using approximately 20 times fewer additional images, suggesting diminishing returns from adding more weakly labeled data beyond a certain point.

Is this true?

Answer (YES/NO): NO